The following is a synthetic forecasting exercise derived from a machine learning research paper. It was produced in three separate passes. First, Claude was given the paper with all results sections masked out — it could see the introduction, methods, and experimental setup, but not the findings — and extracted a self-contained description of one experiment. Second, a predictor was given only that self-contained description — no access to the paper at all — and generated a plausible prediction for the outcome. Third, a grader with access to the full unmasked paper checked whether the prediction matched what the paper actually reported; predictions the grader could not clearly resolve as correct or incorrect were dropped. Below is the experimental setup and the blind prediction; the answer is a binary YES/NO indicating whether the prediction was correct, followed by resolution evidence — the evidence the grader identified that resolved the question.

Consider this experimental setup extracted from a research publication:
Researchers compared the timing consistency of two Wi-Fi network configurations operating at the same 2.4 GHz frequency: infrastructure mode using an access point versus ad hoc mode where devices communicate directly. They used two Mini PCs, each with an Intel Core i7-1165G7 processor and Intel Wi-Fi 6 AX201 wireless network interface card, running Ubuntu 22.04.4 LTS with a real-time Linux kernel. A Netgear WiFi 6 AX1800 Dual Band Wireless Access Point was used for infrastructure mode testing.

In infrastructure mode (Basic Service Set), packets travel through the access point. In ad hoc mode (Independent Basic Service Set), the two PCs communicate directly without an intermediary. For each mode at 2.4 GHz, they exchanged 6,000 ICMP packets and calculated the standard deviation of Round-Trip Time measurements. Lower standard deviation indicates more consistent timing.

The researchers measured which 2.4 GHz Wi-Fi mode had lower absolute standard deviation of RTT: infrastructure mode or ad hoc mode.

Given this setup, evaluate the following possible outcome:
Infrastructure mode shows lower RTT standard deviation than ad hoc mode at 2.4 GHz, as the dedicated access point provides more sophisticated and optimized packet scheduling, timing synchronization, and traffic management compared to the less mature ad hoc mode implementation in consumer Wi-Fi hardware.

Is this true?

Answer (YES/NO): NO